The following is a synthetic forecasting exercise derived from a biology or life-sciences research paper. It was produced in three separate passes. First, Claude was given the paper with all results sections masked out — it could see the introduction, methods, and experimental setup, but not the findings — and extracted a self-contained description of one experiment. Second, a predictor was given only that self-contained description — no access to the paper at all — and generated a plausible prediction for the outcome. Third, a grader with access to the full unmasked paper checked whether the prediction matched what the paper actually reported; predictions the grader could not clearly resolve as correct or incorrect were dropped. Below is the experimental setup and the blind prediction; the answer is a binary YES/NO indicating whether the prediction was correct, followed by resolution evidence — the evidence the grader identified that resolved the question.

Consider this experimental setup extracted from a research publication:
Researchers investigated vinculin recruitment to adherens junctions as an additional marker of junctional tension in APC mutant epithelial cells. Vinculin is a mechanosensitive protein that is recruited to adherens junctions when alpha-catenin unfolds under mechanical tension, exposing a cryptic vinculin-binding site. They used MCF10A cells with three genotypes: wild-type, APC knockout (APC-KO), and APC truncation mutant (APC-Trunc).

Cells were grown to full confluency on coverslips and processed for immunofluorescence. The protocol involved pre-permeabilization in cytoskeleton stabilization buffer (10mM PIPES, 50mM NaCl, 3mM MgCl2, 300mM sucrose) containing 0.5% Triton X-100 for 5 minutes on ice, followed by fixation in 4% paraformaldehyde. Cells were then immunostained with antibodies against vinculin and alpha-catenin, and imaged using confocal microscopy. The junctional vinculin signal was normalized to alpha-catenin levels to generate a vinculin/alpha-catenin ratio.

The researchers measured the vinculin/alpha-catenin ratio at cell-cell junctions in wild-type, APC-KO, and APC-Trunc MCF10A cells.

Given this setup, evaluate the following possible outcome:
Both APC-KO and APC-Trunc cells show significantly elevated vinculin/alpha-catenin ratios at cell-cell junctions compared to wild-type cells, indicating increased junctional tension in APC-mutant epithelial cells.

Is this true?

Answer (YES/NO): NO